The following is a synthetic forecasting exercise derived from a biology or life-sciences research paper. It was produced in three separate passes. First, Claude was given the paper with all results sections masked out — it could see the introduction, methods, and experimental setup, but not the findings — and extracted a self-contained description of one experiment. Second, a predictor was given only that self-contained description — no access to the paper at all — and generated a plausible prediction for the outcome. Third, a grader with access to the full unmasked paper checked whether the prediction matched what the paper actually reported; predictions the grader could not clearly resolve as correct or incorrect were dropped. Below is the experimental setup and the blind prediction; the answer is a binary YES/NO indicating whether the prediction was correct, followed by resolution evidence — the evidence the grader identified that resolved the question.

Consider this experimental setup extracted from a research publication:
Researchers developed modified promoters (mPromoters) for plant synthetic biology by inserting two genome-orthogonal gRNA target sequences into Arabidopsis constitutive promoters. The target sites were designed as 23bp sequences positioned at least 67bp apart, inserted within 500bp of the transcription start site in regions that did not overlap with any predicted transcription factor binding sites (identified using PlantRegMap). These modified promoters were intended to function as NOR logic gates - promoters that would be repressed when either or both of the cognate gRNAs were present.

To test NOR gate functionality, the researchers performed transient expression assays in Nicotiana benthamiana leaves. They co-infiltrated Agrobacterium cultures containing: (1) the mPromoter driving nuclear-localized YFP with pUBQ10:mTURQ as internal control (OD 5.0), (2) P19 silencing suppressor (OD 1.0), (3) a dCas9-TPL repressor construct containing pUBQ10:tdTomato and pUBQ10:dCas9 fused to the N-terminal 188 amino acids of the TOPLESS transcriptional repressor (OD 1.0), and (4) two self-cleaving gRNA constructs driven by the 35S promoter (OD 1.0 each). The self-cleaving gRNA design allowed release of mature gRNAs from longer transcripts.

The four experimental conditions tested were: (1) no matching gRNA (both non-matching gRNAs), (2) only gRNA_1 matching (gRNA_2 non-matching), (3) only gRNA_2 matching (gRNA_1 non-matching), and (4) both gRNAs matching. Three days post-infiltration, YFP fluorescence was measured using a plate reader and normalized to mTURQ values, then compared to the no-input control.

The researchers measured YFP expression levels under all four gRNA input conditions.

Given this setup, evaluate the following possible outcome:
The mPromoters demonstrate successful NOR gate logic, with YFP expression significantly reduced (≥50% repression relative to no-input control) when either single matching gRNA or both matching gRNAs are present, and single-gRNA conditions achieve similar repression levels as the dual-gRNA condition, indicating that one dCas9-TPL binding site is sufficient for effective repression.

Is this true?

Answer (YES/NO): NO